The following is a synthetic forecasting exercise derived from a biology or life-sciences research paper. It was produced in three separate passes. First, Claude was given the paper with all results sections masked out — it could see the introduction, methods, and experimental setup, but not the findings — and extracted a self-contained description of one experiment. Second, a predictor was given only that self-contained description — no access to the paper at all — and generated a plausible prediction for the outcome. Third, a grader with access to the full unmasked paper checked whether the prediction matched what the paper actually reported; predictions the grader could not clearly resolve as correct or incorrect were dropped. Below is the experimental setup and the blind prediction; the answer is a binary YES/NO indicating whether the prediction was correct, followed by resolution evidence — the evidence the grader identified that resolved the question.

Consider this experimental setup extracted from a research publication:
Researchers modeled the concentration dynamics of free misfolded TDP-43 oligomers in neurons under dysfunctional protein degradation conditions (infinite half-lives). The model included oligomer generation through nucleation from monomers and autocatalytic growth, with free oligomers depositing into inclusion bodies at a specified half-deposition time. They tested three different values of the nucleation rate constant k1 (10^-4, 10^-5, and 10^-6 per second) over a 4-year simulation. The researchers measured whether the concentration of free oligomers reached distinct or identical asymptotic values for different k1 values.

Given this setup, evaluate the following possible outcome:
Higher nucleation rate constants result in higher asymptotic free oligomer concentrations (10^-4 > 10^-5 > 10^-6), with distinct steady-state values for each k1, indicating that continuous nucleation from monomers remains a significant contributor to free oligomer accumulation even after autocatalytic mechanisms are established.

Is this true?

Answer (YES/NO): NO